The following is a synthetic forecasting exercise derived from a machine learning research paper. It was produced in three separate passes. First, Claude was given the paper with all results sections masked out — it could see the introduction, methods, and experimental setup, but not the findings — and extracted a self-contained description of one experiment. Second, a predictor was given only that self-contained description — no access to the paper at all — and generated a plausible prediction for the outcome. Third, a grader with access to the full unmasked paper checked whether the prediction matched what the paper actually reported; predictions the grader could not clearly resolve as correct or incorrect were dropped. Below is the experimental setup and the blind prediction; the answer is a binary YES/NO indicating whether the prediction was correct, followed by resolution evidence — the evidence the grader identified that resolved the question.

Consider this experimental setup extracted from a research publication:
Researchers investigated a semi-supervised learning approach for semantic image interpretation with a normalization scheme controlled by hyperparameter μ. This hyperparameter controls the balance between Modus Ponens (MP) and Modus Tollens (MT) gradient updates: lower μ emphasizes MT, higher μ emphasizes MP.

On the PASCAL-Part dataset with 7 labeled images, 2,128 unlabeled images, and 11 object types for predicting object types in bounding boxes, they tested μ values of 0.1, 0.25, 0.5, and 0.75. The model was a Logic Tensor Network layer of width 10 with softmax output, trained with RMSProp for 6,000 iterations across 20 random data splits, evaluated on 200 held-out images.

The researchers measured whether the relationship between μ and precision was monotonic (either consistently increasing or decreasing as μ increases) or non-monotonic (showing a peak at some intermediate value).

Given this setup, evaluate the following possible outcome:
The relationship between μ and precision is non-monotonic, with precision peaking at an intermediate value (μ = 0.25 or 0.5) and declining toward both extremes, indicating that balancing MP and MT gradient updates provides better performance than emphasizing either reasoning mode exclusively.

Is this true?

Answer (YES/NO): YES